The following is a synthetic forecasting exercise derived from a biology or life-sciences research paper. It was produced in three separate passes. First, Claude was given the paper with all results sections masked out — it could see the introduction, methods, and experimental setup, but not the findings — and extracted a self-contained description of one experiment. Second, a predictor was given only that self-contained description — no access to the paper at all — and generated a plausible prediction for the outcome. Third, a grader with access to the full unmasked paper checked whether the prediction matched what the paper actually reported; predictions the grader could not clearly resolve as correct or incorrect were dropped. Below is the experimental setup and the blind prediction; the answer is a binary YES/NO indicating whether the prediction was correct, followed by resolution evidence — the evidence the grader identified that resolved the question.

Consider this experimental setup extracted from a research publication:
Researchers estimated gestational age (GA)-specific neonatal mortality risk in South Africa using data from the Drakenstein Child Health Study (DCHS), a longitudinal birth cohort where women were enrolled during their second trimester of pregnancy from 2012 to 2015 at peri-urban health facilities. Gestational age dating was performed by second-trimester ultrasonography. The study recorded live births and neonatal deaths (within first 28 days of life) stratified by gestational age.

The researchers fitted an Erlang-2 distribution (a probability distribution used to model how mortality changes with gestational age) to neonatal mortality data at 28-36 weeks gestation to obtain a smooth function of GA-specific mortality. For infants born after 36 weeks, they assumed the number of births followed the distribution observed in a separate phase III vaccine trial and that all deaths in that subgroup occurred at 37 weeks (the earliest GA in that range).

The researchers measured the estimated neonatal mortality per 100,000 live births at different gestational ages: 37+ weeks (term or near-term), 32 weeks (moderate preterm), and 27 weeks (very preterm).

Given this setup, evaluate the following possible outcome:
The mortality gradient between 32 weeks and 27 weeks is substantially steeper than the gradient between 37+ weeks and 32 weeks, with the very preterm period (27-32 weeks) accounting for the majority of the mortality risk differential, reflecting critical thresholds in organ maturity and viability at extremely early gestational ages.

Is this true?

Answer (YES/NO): YES